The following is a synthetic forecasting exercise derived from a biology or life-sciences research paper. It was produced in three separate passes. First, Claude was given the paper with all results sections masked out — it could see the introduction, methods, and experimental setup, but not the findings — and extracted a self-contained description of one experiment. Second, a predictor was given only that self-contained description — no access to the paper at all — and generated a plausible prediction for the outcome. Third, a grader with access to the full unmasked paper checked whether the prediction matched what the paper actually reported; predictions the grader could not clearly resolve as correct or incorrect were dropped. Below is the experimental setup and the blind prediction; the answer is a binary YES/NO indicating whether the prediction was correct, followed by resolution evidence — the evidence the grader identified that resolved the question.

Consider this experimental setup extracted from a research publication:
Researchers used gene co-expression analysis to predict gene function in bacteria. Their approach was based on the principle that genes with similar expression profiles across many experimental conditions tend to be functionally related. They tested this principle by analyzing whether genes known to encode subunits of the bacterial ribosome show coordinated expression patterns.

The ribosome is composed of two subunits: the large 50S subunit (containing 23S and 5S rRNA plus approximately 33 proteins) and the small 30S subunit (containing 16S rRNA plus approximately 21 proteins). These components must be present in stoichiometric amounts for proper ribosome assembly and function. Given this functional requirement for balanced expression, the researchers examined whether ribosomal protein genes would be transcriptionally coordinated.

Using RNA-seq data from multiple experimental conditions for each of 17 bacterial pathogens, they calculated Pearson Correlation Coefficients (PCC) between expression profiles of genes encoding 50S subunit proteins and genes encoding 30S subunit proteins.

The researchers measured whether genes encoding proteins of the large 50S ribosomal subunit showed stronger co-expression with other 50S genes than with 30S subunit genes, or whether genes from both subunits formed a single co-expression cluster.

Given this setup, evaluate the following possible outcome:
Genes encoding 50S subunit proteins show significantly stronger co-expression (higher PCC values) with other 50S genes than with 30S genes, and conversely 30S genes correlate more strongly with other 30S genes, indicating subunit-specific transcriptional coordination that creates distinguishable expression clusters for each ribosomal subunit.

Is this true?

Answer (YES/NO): NO